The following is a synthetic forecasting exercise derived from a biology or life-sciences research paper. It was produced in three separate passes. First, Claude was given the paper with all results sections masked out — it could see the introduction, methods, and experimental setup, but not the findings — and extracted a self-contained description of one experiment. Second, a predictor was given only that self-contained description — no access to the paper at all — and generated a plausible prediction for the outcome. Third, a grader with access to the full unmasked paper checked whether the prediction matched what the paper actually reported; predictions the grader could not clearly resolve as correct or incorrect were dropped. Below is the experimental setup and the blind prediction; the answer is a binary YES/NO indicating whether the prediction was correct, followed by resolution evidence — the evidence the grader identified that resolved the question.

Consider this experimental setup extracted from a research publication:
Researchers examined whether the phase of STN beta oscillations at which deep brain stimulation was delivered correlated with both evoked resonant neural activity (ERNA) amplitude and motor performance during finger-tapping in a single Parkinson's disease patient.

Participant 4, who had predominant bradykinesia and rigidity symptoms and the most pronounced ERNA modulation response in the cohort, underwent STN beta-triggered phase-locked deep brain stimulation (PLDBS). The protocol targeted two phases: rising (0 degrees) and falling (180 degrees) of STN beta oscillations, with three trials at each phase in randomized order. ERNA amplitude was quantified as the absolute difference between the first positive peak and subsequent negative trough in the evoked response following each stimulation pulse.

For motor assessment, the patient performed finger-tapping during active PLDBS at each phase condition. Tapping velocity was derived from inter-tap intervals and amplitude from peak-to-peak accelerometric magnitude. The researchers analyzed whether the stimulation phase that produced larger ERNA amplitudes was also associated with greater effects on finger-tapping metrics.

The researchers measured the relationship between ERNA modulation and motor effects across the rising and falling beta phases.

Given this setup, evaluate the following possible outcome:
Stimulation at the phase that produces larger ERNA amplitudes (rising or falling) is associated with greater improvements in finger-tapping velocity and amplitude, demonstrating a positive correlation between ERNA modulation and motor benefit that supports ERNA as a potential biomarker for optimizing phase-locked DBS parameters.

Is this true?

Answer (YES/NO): YES